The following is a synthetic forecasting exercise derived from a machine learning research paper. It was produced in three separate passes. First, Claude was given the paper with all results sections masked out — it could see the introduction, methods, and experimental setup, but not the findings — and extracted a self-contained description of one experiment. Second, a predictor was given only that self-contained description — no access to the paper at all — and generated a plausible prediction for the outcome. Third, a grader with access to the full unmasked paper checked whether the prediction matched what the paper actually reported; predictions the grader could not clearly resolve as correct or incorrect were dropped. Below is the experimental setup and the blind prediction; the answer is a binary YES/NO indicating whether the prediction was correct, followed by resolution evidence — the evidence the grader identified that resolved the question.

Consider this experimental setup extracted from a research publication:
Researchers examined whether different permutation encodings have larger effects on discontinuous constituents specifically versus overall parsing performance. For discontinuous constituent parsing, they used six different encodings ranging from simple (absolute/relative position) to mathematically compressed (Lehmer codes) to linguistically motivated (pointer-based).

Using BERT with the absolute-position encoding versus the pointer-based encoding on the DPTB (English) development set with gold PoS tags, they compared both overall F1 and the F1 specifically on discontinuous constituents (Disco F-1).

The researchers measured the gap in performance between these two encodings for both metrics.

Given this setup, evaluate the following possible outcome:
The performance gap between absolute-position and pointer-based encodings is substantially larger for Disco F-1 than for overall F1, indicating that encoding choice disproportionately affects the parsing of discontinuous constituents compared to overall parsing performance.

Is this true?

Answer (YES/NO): YES